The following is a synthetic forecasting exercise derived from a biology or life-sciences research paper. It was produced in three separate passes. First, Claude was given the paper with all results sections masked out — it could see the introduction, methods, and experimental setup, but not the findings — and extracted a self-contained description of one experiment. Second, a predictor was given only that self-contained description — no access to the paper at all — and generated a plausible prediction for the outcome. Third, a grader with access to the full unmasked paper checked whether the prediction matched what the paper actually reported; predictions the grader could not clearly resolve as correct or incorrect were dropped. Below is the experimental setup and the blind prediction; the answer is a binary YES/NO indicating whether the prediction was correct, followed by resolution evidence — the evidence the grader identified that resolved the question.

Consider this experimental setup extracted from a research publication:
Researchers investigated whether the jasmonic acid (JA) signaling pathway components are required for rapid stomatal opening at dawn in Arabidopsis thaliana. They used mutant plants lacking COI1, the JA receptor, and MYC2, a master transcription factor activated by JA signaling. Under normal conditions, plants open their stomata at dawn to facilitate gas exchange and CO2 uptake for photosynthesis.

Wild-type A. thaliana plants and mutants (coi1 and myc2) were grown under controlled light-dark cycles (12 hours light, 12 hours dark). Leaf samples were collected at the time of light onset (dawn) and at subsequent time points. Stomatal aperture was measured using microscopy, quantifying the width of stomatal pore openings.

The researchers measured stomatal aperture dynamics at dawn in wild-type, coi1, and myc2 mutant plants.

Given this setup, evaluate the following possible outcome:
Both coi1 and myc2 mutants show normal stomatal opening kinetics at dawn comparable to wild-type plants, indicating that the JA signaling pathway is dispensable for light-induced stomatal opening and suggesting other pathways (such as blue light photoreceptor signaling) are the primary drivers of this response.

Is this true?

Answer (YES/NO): NO